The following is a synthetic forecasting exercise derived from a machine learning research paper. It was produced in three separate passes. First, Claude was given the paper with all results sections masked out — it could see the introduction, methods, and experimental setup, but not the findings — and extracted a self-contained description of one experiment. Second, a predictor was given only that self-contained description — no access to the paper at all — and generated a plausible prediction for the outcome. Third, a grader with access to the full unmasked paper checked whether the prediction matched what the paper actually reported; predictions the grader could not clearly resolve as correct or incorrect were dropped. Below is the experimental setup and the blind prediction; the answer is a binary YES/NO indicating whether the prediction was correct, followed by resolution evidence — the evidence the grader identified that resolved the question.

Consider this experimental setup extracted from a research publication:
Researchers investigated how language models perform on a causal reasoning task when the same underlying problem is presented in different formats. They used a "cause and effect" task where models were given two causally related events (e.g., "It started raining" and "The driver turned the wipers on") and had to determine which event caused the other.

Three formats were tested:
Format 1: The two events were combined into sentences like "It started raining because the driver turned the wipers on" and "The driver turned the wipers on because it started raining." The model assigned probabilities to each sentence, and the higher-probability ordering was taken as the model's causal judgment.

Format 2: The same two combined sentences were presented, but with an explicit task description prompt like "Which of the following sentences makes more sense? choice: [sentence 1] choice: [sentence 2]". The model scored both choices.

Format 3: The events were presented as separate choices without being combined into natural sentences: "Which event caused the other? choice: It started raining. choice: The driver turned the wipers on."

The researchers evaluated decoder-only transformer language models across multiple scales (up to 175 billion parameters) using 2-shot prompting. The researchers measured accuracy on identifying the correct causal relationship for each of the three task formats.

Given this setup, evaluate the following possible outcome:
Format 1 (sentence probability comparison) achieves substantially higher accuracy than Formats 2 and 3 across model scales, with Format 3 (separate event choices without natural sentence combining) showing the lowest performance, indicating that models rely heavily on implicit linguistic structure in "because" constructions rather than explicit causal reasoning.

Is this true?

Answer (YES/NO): NO